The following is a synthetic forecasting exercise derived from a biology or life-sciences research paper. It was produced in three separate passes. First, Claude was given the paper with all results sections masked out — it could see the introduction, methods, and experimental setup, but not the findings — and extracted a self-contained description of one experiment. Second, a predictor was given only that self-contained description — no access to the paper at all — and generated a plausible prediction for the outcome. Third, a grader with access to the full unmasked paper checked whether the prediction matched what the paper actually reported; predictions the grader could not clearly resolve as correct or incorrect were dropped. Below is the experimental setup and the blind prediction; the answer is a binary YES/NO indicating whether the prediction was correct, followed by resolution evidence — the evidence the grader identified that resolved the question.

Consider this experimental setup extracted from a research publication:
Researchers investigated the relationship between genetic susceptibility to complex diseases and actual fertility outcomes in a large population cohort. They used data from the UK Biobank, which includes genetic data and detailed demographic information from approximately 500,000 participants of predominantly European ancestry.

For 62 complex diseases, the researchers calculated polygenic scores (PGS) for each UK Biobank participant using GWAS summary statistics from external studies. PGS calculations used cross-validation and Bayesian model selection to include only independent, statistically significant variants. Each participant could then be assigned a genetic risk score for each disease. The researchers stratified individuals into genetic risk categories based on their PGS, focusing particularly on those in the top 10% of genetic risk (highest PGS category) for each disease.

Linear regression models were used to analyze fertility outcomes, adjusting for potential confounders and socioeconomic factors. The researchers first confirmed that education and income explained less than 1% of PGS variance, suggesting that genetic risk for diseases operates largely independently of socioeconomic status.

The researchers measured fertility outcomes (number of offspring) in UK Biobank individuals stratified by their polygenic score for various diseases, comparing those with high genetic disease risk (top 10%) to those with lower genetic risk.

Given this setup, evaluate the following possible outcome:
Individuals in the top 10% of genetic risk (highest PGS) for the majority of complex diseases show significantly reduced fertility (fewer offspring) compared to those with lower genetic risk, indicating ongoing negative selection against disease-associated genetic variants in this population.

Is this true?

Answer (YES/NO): NO